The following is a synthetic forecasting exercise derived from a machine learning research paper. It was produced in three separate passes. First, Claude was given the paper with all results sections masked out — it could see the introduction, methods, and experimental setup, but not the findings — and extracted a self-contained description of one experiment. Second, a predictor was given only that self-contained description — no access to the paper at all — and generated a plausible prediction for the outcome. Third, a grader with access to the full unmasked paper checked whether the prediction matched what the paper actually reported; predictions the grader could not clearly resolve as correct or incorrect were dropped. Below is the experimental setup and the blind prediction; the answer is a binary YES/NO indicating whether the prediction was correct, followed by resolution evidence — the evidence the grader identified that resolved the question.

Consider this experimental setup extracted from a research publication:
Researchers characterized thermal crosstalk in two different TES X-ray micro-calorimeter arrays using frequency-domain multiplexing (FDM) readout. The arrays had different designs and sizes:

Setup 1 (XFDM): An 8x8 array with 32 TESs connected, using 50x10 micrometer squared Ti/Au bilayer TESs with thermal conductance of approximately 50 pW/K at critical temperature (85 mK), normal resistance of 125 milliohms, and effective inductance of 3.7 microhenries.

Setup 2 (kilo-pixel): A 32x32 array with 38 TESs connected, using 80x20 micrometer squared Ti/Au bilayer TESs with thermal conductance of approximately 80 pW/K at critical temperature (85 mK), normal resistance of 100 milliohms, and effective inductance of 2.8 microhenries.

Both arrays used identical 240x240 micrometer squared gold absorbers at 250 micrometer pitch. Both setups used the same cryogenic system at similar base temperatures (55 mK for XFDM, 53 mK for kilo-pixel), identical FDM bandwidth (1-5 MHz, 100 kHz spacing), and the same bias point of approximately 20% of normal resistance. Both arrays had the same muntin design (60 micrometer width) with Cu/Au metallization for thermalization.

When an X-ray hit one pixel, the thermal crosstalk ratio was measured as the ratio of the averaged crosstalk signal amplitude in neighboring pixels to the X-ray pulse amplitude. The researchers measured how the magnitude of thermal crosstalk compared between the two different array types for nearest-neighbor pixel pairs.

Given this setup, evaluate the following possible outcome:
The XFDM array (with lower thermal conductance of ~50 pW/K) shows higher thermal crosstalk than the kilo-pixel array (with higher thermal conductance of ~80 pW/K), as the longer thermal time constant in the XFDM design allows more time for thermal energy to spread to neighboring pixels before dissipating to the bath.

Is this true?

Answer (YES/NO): NO